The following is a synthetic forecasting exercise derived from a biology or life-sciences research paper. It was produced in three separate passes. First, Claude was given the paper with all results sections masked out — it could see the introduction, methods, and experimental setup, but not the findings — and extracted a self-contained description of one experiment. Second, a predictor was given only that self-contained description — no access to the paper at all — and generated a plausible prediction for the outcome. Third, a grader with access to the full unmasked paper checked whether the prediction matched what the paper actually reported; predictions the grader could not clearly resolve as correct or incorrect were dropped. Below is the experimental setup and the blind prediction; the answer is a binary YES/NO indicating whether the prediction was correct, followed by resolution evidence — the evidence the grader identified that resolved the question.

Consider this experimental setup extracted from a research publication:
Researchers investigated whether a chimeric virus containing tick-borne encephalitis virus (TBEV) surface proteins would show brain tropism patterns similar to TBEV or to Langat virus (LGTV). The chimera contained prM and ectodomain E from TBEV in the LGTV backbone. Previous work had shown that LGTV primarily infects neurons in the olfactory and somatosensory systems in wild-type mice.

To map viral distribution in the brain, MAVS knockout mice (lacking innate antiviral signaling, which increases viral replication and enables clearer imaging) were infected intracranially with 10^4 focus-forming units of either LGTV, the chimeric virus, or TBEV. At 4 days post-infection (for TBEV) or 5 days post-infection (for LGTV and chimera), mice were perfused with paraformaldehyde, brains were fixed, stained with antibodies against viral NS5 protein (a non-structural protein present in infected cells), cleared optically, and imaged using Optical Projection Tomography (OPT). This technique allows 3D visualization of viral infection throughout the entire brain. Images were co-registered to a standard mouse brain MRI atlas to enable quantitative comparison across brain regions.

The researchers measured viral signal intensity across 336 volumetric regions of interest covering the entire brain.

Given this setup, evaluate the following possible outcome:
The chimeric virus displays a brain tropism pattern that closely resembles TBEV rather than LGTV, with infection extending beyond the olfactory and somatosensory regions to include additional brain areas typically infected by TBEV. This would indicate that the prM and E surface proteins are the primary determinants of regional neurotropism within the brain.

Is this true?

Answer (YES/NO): NO